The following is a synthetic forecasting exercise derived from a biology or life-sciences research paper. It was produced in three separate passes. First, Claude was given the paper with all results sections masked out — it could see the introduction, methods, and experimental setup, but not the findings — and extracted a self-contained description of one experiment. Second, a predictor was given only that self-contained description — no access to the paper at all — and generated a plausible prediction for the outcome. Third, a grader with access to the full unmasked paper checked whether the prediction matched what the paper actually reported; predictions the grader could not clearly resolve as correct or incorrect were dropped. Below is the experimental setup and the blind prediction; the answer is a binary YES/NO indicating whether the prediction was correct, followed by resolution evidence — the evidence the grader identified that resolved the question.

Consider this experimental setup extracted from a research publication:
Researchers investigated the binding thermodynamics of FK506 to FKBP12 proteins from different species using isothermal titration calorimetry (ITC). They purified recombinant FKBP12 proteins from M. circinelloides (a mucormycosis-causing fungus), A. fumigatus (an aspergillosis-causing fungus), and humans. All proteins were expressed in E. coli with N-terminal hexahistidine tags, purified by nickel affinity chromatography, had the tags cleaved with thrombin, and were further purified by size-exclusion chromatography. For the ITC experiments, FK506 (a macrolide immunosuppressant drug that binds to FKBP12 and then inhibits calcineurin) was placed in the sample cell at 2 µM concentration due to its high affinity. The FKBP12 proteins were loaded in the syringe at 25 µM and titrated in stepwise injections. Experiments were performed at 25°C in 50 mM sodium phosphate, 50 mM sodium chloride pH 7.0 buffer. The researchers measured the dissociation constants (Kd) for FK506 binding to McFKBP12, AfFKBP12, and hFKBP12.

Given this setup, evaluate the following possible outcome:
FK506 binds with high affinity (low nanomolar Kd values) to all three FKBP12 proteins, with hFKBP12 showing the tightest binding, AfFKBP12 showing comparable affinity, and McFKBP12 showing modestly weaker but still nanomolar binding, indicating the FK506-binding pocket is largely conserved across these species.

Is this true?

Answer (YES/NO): NO